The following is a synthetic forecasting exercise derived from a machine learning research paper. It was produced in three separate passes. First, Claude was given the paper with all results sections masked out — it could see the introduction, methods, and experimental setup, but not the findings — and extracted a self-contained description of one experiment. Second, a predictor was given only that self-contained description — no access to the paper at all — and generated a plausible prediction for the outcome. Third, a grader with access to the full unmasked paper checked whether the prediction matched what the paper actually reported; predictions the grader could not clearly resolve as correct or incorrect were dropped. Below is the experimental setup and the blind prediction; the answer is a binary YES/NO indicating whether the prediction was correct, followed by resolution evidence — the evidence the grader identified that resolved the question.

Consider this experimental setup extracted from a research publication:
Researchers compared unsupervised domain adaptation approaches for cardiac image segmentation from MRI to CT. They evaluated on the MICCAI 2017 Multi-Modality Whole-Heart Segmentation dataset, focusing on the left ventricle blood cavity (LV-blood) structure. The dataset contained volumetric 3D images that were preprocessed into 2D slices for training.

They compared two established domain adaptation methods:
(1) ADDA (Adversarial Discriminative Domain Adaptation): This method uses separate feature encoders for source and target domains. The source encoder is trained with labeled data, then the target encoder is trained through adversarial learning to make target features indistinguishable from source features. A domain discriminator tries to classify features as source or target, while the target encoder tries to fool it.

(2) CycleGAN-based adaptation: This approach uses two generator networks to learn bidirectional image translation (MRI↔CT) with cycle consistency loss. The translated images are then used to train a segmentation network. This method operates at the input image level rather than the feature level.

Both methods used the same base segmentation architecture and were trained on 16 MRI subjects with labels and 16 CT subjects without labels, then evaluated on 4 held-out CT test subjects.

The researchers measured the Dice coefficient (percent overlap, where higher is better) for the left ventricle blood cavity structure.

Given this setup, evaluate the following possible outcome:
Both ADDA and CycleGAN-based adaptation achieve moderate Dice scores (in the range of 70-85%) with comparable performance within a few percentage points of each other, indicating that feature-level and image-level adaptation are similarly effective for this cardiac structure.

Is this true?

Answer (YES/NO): NO